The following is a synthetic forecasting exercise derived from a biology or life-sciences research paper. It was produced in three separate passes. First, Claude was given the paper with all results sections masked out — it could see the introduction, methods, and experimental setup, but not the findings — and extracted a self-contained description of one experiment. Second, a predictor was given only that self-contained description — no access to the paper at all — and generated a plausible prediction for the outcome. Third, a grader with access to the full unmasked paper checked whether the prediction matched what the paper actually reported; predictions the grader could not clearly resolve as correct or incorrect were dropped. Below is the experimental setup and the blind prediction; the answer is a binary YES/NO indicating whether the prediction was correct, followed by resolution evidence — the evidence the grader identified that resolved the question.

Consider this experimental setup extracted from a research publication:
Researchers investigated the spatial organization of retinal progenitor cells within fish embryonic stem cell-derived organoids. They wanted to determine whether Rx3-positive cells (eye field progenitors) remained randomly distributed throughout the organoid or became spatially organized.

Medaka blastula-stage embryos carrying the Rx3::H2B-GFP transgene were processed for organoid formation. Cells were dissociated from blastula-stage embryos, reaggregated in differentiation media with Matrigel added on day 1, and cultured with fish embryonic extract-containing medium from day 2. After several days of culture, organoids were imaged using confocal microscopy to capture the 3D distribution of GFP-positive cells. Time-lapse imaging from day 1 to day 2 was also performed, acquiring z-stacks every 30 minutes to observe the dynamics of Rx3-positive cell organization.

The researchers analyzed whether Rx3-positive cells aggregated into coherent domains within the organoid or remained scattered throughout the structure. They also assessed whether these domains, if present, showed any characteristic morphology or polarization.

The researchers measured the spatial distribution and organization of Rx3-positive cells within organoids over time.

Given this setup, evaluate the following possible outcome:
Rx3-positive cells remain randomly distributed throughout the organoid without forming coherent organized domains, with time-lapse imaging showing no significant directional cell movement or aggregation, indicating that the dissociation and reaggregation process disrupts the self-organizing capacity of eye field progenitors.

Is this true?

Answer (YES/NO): NO